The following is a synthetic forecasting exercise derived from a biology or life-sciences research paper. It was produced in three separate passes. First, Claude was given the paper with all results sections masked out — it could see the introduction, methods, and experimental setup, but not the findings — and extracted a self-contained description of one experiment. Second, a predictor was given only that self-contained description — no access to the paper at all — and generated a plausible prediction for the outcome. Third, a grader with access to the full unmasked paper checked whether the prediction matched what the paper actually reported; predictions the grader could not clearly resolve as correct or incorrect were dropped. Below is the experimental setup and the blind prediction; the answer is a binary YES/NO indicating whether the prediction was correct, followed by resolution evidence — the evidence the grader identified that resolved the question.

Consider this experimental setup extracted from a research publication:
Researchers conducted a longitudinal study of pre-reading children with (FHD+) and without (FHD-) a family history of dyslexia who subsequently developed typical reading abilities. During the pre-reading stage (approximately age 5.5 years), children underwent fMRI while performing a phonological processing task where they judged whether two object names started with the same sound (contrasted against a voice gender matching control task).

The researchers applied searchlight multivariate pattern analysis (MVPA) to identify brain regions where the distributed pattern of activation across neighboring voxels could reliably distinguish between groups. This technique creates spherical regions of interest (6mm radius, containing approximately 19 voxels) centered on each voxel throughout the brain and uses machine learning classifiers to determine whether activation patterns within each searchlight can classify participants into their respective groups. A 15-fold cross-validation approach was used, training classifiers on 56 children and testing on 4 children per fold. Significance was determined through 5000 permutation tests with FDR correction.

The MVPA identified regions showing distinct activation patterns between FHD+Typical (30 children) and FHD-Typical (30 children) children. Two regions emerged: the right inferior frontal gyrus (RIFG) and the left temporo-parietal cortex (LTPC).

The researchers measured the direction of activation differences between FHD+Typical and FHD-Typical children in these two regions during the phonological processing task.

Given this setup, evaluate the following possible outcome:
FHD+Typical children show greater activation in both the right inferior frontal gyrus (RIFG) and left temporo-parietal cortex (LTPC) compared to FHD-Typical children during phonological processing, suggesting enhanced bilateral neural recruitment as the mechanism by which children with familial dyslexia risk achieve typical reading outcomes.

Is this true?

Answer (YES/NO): NO